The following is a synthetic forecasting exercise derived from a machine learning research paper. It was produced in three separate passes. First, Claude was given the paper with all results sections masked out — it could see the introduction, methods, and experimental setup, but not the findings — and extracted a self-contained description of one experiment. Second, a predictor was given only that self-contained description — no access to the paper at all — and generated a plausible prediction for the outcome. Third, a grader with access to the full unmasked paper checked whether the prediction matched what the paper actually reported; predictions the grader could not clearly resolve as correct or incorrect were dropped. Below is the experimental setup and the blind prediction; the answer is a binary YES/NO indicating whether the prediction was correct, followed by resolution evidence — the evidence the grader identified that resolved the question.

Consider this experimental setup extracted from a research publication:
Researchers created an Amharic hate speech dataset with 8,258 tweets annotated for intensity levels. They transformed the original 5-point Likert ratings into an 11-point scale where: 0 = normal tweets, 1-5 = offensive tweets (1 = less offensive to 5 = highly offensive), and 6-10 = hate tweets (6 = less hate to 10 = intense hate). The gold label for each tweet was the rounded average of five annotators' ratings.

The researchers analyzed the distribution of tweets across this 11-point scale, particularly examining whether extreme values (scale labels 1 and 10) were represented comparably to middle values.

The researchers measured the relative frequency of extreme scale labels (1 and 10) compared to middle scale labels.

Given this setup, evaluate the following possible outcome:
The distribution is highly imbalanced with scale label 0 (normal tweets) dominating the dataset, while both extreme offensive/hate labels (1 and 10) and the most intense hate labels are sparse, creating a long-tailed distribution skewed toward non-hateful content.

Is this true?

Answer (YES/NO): NO